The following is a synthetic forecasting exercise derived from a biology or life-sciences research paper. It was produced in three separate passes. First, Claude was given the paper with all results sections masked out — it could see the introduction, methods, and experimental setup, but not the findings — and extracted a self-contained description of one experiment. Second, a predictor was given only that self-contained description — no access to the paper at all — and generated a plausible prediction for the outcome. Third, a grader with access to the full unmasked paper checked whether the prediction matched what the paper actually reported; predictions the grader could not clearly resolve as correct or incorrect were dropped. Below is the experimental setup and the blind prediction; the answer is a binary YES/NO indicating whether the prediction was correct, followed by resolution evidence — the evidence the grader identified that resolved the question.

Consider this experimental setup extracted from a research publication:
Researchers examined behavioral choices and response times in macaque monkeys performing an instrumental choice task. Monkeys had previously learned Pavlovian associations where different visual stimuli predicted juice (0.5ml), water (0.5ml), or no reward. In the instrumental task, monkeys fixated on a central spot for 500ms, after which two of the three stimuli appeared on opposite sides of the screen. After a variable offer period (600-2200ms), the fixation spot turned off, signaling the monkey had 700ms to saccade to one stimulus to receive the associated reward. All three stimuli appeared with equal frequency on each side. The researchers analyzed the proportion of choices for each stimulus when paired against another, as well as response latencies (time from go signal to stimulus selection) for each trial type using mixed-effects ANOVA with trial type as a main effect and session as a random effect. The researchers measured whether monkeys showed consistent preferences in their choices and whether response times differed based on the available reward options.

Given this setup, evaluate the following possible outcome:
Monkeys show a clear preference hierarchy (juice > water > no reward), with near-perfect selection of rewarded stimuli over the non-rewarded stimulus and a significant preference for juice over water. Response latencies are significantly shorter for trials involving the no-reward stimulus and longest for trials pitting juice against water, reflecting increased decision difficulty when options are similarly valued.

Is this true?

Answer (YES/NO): NO